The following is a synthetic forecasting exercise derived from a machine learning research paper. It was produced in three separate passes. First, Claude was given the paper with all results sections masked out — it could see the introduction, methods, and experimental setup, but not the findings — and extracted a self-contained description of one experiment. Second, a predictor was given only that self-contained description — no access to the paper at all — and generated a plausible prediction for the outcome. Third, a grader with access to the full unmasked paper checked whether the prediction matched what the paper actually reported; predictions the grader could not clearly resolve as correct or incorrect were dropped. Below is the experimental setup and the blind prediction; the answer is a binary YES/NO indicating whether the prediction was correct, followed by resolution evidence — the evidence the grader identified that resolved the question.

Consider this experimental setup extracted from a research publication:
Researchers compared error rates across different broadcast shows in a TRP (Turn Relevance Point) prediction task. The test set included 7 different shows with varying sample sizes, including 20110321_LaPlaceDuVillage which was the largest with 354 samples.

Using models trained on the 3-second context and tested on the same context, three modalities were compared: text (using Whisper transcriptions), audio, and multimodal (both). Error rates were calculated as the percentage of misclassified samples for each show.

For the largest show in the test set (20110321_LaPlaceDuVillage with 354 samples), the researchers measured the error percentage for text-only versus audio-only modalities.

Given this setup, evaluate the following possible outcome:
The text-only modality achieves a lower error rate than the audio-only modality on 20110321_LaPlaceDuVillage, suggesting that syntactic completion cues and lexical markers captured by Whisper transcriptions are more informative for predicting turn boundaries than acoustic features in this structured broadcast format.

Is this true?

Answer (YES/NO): NO